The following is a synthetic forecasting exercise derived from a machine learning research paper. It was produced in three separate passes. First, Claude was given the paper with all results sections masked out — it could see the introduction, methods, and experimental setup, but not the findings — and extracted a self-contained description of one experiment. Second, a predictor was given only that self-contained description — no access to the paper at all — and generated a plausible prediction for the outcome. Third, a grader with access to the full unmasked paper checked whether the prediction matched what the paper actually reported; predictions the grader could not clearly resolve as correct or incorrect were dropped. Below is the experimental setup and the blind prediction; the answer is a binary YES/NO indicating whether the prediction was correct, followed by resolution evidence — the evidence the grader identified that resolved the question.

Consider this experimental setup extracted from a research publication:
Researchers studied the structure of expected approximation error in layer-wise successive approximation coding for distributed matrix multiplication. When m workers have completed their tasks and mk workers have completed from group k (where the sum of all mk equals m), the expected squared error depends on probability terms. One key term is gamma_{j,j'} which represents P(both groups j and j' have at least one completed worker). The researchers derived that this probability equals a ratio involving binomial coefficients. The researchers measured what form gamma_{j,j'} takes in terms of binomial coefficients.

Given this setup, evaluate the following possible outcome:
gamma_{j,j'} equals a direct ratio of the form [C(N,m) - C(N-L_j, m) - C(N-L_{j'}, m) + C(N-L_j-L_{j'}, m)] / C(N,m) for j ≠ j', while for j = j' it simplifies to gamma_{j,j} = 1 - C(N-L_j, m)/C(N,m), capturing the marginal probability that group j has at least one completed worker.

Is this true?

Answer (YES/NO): NO